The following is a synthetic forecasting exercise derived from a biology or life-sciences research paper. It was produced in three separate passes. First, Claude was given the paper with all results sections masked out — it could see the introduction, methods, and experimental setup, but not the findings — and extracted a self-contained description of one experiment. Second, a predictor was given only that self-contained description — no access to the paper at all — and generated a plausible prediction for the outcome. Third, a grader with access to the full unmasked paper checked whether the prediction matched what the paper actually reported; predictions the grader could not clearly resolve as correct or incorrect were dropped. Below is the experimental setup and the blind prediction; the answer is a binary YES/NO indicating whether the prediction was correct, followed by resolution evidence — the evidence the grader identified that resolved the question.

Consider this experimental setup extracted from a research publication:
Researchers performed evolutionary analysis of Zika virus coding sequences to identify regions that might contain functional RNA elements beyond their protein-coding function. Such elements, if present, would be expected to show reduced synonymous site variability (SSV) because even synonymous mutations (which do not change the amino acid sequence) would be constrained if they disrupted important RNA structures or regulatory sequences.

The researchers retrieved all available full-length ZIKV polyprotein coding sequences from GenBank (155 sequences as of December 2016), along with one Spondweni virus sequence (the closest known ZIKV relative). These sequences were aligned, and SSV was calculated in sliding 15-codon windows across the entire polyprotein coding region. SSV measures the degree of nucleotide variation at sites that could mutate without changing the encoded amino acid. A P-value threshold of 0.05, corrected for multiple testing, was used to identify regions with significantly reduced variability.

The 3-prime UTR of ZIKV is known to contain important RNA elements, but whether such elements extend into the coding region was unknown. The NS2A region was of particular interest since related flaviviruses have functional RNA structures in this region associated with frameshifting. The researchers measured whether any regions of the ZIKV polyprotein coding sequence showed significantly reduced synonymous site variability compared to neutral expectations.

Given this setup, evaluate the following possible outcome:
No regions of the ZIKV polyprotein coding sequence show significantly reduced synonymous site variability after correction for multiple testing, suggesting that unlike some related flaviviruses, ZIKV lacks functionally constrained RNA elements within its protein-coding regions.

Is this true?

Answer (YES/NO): NO